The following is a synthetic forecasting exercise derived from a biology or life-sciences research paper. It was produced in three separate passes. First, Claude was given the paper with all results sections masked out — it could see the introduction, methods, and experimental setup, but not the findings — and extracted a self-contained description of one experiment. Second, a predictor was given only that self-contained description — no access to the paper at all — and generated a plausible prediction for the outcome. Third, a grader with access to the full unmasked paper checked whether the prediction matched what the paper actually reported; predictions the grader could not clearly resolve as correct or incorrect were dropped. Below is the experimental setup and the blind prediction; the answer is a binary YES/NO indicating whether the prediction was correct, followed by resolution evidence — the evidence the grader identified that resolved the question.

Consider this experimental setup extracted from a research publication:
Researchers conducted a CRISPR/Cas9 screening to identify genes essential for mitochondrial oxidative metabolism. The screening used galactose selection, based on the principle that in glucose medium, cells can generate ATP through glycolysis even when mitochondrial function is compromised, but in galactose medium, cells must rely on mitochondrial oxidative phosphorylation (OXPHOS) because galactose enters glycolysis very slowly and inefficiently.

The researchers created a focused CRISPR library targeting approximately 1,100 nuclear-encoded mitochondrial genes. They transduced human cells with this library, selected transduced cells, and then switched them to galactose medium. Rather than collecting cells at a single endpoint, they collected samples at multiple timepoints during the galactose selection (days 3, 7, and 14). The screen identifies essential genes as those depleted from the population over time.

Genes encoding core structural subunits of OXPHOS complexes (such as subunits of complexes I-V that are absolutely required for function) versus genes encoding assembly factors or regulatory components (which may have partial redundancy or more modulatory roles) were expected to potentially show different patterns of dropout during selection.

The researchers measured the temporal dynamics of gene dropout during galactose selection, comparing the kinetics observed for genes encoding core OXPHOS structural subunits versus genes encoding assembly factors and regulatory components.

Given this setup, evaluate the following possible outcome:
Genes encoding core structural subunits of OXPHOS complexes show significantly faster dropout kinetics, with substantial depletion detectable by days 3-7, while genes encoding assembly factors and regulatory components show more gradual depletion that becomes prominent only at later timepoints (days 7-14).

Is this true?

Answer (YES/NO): NO